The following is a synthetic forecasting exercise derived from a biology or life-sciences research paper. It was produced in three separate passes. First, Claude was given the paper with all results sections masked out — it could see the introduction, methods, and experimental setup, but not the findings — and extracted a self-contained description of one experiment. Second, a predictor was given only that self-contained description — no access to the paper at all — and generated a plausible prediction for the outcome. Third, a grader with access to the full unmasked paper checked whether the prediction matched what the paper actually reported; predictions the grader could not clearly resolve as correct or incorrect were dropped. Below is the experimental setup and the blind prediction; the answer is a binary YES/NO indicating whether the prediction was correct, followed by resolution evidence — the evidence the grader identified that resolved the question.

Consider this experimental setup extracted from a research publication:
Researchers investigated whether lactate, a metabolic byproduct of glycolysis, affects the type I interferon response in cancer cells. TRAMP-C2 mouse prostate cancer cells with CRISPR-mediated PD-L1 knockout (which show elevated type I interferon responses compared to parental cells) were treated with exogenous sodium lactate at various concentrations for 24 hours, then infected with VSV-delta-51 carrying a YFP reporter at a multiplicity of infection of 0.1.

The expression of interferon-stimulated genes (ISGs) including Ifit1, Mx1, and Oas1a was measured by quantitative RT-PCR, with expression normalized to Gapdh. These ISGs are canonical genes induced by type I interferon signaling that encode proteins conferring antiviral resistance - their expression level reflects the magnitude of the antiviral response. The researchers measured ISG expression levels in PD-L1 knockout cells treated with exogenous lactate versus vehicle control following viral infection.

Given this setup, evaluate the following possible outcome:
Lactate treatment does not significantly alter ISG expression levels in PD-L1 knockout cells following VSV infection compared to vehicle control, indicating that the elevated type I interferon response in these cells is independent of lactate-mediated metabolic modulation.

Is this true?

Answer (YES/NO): NO